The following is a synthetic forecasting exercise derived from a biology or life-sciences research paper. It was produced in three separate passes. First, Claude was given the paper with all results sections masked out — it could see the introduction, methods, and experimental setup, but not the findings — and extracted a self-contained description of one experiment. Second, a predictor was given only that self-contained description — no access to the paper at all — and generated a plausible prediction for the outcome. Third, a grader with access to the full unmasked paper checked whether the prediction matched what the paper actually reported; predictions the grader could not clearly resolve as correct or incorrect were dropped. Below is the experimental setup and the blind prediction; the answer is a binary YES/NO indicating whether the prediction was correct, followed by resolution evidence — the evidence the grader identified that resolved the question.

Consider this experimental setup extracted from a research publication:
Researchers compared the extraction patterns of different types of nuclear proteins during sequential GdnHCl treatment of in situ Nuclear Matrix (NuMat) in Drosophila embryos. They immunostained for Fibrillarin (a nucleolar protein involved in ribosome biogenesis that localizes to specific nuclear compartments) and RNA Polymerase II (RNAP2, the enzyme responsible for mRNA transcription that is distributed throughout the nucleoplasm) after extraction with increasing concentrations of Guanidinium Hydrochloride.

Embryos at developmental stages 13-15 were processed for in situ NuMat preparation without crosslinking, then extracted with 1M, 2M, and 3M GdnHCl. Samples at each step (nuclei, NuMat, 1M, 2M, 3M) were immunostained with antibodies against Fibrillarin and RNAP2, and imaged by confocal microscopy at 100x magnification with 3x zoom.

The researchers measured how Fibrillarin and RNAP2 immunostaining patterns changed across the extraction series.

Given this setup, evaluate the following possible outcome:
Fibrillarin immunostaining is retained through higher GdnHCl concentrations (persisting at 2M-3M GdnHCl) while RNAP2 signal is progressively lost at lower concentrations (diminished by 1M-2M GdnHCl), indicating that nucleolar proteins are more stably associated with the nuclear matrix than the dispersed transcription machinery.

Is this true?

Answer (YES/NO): NO